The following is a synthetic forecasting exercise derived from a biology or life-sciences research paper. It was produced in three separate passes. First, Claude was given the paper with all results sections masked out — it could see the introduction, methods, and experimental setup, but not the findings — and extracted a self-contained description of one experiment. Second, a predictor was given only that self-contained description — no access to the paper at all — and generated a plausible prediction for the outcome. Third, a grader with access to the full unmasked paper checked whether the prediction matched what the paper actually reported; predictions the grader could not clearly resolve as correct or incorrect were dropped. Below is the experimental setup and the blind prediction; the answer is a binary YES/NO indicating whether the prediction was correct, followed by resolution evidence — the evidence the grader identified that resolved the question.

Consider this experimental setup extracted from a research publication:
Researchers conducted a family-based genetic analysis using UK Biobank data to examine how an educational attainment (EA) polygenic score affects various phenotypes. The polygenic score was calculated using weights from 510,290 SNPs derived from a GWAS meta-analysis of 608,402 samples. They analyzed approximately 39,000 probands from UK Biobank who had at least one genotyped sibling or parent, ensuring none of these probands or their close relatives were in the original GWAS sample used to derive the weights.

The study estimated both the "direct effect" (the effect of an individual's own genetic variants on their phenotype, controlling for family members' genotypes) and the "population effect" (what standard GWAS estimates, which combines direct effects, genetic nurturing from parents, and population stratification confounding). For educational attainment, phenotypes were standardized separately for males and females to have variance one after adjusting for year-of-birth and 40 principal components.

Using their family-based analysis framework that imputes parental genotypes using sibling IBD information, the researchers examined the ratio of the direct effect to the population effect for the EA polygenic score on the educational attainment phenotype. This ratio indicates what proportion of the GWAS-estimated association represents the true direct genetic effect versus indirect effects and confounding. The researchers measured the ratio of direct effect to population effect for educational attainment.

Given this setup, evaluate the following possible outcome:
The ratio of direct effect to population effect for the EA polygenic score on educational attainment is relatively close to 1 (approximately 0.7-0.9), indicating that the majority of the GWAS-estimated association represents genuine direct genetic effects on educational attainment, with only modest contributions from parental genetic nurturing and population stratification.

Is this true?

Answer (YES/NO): NO